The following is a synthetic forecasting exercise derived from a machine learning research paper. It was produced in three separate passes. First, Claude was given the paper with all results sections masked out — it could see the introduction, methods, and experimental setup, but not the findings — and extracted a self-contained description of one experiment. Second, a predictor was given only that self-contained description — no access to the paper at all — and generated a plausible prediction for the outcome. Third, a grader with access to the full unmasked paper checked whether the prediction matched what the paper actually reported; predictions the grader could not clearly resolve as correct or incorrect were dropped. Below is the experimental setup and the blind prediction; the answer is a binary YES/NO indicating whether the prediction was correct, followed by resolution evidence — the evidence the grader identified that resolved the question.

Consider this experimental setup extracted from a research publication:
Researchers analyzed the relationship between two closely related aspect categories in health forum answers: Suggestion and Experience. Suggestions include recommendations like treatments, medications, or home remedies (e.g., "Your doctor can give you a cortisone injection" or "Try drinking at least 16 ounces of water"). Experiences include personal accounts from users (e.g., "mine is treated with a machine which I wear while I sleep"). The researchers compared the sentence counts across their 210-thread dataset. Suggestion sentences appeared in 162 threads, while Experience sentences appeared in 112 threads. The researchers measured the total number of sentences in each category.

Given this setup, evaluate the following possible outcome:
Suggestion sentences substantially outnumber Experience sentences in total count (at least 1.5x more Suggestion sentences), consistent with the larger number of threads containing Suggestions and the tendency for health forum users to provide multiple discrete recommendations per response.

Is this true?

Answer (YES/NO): YES